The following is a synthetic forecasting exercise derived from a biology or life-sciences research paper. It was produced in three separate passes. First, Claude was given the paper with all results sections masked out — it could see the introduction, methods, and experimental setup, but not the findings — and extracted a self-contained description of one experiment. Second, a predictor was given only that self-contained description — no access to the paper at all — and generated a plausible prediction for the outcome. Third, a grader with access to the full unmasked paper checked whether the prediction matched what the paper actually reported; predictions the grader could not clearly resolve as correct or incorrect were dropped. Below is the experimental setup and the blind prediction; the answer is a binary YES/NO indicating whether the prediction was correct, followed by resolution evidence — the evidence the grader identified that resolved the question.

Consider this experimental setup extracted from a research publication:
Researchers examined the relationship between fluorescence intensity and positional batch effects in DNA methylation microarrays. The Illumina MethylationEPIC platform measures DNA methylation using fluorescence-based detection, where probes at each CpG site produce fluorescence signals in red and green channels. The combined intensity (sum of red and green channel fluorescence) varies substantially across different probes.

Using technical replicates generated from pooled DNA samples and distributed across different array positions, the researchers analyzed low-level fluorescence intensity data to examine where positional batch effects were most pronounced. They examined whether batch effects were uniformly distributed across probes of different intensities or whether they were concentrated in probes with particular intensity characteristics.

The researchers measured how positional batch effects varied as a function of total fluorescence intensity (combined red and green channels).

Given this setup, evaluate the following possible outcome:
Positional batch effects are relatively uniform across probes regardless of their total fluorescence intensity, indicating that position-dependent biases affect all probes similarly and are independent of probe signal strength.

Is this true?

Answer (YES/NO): NO